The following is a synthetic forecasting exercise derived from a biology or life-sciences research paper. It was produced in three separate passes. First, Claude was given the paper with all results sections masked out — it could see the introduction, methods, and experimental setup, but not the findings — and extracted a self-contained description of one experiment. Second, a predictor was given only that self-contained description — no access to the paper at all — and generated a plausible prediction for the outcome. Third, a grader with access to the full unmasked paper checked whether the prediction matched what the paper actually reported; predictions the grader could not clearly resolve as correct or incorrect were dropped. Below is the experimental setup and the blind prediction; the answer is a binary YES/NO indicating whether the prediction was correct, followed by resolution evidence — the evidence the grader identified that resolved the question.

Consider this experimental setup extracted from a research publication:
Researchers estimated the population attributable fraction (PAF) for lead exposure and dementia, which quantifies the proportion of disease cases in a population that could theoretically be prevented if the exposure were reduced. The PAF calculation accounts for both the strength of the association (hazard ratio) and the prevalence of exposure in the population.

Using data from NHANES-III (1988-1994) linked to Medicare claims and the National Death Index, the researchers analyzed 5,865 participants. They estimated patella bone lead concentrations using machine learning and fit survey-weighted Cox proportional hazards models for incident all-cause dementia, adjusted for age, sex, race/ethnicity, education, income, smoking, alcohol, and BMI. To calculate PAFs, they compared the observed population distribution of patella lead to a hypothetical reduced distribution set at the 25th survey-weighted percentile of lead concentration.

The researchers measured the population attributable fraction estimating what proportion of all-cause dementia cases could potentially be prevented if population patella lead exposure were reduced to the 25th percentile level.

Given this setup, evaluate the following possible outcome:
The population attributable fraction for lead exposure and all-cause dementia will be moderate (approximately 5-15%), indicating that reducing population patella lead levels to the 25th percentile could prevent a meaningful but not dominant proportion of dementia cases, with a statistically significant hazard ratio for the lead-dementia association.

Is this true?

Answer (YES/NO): NO